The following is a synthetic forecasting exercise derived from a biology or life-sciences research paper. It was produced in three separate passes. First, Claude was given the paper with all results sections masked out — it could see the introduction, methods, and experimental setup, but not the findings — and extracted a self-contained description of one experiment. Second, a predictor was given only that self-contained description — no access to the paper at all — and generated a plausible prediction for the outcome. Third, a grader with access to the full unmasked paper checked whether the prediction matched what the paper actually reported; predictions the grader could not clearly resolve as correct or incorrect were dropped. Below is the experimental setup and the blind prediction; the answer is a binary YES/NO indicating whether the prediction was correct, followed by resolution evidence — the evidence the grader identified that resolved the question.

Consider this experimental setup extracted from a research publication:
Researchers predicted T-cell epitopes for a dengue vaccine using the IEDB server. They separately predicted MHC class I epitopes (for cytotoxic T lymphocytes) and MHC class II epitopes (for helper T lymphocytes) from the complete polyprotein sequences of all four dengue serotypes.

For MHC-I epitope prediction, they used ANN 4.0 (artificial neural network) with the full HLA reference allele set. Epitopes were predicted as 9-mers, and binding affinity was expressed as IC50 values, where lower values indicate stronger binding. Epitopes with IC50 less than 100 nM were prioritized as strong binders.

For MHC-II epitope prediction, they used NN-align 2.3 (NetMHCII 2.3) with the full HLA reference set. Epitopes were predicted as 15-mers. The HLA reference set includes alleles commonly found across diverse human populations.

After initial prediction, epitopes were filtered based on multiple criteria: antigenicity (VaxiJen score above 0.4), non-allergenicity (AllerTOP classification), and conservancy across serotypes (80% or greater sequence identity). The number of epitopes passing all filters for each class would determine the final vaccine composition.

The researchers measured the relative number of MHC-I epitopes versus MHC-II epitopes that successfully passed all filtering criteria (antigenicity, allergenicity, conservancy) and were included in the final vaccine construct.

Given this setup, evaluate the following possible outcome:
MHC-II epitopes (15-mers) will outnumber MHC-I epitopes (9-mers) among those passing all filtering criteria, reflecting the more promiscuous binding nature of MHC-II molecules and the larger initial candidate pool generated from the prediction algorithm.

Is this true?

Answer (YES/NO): NO